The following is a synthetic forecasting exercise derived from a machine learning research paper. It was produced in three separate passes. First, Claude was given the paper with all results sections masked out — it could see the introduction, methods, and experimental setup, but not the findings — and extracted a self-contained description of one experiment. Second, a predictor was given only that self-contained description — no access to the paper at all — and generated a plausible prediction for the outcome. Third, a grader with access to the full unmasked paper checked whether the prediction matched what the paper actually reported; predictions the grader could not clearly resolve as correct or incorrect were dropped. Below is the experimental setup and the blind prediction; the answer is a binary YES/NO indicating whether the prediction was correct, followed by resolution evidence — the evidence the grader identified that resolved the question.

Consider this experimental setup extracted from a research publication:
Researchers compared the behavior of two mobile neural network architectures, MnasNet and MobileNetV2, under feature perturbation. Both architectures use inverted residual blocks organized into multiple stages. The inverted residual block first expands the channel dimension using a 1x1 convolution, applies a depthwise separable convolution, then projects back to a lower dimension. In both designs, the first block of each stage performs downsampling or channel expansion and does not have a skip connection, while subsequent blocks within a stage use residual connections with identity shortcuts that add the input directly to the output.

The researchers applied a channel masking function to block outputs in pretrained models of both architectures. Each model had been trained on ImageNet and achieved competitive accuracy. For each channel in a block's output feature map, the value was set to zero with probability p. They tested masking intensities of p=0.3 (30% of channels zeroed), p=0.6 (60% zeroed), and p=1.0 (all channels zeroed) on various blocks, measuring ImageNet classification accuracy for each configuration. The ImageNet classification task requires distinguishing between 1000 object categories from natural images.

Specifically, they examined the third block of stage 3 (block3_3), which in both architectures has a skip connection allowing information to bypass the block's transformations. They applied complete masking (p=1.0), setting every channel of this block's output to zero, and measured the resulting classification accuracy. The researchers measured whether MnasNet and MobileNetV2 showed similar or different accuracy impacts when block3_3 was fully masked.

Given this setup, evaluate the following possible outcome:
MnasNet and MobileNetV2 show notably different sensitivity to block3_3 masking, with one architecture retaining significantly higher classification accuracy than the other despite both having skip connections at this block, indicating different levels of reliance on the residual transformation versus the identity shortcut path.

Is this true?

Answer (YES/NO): NO